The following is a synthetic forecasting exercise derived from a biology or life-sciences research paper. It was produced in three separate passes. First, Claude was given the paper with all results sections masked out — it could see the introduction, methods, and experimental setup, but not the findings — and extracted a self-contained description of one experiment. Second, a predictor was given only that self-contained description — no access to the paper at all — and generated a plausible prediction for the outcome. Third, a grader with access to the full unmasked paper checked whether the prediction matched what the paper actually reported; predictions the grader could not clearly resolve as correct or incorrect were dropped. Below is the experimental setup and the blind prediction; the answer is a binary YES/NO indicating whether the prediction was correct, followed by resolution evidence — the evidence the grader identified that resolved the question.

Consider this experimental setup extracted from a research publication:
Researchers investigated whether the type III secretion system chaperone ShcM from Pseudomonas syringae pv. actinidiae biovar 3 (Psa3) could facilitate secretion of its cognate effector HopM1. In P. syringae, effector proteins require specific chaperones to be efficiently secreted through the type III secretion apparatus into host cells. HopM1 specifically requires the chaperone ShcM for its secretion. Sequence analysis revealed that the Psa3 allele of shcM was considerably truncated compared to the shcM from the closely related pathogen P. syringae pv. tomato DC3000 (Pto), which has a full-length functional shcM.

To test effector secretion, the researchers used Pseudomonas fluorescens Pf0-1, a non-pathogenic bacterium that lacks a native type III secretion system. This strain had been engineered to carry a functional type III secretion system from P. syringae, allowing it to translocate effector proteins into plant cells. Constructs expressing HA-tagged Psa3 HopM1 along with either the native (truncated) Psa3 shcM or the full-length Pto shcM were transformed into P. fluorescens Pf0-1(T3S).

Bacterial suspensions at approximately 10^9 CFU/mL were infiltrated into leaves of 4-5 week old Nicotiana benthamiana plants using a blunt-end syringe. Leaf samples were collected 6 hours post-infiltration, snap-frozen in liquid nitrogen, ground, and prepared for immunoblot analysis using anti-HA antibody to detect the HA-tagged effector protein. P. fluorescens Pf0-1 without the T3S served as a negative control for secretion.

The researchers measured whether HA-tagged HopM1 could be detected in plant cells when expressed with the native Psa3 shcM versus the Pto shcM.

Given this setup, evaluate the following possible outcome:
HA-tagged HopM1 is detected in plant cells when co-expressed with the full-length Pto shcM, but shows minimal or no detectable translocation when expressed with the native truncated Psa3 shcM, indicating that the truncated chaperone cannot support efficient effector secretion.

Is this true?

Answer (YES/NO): NO